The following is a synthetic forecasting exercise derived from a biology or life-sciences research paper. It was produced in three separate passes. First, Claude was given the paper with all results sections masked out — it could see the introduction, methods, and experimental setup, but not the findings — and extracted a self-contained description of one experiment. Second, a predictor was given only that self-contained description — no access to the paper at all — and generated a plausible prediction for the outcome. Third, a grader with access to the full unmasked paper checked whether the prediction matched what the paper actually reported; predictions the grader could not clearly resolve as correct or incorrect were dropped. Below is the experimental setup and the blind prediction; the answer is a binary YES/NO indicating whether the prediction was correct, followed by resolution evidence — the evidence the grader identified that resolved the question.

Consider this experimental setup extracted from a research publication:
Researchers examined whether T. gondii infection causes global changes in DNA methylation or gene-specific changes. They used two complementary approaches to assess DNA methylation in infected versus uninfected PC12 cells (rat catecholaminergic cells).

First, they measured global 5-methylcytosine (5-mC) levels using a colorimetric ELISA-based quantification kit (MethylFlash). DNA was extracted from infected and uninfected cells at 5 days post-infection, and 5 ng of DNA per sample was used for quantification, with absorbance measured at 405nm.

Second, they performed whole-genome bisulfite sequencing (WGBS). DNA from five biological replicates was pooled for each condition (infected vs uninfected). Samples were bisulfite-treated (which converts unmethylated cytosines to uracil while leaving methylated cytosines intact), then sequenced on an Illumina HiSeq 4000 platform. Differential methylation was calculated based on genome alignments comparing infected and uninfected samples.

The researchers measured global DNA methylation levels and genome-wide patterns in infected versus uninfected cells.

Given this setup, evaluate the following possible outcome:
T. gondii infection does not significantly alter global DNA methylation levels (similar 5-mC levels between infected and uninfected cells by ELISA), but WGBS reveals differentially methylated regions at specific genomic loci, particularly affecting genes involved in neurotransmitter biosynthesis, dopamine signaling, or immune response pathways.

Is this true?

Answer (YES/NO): YES